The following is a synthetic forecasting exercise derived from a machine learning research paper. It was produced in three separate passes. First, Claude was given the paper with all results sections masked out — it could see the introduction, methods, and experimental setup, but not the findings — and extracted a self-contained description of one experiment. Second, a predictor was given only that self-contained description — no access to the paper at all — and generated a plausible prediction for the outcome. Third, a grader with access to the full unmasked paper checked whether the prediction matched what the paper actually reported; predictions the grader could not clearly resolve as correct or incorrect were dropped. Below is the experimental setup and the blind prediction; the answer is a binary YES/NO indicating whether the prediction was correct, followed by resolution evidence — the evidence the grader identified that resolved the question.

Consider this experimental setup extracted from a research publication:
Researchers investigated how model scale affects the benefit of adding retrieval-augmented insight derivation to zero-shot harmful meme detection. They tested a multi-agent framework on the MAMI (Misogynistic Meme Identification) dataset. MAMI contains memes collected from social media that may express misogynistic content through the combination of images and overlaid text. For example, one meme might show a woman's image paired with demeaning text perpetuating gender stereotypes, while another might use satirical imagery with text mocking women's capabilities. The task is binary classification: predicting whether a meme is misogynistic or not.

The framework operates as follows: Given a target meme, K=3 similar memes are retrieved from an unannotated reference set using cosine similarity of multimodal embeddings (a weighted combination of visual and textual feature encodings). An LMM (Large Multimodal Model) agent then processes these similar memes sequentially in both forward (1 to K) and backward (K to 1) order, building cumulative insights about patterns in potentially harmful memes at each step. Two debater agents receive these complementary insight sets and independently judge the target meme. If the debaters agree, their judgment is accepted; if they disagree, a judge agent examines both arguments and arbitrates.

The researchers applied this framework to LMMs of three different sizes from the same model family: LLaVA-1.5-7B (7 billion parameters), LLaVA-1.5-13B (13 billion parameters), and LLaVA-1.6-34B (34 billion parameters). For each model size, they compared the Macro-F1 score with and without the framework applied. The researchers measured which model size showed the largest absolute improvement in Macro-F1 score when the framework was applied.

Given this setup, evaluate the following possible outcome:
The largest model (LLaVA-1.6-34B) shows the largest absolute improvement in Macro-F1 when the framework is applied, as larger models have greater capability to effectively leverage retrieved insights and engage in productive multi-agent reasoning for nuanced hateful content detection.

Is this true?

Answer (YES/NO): NO